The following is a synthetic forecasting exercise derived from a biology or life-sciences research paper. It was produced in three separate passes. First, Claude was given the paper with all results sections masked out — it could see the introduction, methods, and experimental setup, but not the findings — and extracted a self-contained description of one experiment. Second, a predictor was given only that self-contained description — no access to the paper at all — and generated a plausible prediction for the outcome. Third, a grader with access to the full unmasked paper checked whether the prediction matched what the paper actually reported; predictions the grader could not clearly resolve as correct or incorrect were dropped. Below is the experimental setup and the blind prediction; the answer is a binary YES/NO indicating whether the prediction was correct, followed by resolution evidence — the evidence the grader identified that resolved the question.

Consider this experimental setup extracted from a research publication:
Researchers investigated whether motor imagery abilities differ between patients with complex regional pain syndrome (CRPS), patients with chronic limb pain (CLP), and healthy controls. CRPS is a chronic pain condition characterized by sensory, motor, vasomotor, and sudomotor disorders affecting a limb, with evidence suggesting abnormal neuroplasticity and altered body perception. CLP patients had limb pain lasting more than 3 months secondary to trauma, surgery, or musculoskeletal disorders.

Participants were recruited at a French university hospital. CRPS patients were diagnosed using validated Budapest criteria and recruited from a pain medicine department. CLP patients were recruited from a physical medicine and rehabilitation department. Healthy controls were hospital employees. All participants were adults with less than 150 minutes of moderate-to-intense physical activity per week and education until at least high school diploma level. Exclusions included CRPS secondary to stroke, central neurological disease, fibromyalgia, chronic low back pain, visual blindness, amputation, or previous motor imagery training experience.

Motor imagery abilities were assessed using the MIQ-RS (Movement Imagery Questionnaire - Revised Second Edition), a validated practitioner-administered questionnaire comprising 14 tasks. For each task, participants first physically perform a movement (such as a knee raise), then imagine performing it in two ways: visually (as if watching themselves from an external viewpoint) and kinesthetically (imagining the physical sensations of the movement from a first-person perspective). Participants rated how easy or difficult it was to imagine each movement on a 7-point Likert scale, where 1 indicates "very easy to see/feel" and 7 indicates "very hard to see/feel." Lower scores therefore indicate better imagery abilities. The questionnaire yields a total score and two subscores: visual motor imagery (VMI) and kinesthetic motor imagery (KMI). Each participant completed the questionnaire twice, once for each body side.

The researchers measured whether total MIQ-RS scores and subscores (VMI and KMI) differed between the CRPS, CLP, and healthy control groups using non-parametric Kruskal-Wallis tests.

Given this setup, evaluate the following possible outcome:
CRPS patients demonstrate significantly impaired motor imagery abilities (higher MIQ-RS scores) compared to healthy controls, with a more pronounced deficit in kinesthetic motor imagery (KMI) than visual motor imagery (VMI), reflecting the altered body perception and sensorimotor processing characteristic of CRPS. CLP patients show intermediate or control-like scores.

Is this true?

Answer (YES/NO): NO